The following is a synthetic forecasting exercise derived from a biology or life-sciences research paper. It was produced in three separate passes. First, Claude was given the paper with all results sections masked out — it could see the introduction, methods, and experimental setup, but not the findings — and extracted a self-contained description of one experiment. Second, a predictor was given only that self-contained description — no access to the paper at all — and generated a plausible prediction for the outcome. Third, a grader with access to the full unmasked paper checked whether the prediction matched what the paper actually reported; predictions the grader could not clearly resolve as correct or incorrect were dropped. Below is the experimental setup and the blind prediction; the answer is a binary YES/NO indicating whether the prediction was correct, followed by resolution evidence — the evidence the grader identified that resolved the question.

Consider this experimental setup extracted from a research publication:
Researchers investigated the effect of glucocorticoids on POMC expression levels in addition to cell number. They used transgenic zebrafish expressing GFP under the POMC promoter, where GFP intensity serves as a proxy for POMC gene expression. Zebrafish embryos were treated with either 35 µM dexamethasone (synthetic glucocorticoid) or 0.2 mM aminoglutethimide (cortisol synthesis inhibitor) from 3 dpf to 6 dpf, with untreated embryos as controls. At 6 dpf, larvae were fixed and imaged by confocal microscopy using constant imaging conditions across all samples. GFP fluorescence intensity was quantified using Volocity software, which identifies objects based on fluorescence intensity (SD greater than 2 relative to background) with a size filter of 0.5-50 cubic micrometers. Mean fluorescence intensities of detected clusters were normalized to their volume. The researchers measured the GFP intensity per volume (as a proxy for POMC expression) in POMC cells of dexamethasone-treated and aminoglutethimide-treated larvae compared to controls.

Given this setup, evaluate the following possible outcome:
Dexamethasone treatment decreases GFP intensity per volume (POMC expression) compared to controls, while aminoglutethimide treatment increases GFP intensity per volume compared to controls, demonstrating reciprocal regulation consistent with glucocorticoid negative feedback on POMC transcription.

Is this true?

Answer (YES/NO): YES